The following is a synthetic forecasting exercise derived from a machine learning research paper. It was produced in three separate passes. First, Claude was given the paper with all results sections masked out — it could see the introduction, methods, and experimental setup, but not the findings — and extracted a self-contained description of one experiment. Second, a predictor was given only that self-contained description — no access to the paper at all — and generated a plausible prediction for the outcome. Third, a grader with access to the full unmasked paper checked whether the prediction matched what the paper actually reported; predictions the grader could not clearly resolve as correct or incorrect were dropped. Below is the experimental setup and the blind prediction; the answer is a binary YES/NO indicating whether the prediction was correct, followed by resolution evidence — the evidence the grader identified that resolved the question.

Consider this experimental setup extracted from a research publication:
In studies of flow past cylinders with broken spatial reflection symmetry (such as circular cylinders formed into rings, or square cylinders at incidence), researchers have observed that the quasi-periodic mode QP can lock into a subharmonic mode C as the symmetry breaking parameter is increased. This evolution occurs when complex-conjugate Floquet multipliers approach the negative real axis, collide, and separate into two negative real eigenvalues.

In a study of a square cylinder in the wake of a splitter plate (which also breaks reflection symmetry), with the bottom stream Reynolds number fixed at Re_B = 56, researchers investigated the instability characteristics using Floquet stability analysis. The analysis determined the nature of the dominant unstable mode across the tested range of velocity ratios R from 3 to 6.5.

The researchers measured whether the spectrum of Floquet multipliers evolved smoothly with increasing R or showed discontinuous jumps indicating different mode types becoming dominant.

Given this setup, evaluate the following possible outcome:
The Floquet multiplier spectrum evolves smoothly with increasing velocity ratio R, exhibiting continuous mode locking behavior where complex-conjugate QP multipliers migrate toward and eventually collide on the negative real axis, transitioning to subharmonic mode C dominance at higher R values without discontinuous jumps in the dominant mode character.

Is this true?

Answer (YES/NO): YES